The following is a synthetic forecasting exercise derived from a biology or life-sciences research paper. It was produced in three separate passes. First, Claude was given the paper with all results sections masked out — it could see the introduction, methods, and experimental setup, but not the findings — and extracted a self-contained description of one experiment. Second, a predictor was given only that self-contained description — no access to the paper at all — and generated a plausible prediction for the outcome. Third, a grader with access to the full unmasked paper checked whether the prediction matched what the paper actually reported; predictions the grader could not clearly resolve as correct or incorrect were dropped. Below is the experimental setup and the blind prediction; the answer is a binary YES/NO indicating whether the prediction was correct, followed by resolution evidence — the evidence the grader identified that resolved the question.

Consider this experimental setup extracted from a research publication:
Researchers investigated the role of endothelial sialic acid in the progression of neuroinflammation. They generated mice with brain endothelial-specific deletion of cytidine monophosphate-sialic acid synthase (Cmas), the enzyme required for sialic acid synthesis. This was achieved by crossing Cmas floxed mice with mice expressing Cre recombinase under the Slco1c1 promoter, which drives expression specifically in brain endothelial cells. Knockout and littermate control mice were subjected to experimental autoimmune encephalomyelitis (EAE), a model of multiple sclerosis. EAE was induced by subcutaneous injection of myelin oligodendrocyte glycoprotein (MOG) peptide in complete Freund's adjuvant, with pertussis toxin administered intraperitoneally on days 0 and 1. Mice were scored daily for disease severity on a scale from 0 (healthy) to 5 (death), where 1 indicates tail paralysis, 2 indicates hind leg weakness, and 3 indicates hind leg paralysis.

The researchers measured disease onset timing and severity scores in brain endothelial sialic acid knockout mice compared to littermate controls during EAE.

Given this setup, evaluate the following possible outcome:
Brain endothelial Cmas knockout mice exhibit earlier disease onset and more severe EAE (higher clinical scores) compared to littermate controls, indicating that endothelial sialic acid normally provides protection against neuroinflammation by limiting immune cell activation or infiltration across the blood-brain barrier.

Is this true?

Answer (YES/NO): NO